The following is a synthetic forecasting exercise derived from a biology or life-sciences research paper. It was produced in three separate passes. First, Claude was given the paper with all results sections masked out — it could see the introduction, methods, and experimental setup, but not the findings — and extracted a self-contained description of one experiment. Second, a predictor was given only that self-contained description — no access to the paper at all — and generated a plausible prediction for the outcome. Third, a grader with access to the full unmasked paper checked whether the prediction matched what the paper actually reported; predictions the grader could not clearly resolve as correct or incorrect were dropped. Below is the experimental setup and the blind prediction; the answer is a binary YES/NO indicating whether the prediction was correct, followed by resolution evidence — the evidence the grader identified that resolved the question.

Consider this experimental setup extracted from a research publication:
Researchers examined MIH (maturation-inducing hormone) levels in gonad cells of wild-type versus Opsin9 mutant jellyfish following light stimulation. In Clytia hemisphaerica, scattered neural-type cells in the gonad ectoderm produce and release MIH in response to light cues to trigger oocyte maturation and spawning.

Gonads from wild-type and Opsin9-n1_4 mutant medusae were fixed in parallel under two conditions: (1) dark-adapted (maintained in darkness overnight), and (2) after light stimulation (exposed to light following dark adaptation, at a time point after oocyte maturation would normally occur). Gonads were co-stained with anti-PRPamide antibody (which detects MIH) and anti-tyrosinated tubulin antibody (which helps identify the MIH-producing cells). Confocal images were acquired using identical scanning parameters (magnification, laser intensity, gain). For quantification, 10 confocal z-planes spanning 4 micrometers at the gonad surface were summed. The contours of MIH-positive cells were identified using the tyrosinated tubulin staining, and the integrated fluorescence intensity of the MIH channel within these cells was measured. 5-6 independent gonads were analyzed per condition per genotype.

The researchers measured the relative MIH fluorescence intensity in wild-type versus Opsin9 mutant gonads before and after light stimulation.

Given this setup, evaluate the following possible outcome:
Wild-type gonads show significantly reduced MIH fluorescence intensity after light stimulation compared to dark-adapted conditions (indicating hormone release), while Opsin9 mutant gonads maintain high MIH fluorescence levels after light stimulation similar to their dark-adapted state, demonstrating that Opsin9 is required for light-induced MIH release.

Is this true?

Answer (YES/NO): YES